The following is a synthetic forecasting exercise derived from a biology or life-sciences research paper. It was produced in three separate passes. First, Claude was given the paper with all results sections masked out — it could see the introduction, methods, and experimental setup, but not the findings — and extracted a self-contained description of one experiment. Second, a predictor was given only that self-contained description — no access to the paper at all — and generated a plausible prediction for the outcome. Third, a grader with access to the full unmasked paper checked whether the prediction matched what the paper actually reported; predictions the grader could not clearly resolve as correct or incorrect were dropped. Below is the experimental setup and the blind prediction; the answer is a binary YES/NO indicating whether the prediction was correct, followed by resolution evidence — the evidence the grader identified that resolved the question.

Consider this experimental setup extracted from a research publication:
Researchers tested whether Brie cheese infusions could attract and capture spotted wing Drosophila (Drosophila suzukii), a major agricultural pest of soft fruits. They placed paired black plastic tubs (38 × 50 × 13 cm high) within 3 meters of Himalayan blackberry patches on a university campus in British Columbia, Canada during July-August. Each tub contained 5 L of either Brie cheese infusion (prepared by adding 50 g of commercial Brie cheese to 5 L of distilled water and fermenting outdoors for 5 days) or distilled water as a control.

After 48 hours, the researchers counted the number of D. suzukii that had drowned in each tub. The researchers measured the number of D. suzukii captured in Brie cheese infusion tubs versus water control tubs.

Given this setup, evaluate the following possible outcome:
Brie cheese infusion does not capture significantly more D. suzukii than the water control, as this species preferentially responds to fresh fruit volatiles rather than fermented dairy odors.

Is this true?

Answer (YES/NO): NO